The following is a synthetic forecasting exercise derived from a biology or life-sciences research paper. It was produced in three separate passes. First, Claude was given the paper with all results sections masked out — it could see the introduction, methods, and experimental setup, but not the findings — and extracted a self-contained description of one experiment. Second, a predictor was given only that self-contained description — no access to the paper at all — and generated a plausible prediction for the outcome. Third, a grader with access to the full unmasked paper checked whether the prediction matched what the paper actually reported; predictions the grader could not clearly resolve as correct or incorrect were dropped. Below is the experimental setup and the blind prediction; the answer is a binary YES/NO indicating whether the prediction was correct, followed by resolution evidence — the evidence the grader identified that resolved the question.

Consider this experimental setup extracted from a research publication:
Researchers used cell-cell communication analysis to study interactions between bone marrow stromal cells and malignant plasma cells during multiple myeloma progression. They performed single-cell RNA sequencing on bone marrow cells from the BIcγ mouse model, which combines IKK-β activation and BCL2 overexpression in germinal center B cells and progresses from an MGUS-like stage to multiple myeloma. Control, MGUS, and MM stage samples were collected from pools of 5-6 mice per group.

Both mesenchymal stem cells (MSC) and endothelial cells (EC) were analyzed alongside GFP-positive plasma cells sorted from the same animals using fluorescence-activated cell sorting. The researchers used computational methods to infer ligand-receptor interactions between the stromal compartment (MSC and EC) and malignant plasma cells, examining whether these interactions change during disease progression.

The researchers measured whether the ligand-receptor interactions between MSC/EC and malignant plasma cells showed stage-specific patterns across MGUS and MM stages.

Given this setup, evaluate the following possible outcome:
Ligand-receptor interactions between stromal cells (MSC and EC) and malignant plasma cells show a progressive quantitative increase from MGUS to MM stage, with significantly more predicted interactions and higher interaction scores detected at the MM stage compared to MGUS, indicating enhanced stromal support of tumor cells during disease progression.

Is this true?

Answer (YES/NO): NO